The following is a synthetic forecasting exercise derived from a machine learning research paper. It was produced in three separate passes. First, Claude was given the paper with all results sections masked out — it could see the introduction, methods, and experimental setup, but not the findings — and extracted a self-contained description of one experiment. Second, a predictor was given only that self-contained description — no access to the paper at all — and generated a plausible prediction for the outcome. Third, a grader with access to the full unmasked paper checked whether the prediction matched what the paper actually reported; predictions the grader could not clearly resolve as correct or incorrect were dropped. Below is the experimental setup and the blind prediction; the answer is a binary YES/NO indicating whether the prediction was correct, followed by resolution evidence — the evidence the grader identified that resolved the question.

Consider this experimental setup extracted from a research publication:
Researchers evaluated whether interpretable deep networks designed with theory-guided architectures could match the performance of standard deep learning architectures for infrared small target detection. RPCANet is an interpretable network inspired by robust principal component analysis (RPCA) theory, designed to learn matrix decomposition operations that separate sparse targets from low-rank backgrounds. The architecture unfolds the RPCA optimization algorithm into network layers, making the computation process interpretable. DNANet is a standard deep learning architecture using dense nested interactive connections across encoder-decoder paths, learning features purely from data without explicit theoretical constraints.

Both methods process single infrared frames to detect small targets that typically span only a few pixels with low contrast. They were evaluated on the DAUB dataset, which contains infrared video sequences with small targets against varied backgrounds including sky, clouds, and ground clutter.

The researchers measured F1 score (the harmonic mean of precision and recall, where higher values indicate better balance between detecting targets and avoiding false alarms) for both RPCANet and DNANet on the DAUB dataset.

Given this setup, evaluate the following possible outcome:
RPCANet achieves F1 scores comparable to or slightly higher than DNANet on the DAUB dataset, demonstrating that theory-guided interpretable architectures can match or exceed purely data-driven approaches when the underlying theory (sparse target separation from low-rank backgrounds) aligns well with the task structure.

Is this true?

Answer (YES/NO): NO